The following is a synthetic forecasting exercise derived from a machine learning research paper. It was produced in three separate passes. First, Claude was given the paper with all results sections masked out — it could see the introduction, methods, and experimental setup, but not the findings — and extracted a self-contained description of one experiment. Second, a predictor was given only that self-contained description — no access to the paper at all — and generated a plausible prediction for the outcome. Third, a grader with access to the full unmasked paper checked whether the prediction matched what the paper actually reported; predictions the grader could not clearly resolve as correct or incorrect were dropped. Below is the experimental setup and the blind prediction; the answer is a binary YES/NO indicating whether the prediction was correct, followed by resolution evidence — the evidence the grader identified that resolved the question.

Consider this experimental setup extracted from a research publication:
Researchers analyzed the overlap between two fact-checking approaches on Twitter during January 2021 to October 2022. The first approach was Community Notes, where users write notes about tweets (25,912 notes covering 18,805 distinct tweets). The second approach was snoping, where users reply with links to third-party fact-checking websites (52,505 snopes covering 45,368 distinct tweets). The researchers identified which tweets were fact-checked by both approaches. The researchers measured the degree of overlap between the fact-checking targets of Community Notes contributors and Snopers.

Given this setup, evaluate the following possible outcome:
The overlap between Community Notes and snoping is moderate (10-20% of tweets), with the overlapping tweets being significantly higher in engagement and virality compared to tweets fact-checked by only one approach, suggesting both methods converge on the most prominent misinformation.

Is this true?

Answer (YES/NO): NO